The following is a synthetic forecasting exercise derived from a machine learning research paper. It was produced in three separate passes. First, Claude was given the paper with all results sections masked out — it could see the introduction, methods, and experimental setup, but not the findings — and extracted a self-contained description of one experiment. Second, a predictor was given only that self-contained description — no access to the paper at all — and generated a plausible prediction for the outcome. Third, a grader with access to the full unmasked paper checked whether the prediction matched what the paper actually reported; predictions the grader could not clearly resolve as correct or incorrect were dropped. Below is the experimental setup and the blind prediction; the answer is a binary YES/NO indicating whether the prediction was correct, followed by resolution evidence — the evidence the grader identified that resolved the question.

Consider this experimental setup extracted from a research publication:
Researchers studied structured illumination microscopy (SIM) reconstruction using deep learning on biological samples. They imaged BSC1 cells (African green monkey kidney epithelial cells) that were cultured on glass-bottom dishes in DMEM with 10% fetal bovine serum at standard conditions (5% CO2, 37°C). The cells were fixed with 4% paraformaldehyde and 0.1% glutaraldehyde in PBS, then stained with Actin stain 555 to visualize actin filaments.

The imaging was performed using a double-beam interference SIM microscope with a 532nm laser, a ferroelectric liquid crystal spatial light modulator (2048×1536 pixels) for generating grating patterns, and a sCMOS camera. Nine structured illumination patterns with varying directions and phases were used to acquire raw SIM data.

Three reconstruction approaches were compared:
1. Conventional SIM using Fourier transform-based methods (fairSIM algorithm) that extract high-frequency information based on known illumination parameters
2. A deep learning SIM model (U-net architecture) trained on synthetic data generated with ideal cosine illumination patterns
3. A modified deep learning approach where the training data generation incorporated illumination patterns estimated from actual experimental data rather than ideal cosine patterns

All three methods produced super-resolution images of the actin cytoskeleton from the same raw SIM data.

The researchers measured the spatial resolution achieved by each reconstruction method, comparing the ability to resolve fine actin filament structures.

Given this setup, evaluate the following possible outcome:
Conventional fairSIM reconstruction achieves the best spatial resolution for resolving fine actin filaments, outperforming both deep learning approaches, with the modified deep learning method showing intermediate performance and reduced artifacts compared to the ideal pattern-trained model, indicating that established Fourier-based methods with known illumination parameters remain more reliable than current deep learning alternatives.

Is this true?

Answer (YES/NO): NO